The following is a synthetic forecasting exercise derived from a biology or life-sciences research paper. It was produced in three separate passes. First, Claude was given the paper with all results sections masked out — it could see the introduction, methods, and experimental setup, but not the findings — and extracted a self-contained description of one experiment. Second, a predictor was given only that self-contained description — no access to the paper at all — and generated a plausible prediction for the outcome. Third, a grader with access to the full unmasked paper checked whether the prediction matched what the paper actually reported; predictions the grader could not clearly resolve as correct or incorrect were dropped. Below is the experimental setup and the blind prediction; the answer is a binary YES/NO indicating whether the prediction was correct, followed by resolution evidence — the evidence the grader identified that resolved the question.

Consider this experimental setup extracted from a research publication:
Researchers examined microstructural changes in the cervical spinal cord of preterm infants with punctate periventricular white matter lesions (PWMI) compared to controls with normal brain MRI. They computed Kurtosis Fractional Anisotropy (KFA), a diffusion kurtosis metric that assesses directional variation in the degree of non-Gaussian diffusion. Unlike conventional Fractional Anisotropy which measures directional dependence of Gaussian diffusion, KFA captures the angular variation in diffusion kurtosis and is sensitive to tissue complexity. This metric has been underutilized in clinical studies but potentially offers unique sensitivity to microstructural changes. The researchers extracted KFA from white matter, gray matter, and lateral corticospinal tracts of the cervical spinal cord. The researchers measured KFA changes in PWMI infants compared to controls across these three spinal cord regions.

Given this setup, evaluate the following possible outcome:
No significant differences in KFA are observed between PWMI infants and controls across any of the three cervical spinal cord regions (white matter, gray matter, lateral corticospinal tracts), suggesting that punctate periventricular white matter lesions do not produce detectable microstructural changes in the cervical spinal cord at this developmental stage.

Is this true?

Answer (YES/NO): NO